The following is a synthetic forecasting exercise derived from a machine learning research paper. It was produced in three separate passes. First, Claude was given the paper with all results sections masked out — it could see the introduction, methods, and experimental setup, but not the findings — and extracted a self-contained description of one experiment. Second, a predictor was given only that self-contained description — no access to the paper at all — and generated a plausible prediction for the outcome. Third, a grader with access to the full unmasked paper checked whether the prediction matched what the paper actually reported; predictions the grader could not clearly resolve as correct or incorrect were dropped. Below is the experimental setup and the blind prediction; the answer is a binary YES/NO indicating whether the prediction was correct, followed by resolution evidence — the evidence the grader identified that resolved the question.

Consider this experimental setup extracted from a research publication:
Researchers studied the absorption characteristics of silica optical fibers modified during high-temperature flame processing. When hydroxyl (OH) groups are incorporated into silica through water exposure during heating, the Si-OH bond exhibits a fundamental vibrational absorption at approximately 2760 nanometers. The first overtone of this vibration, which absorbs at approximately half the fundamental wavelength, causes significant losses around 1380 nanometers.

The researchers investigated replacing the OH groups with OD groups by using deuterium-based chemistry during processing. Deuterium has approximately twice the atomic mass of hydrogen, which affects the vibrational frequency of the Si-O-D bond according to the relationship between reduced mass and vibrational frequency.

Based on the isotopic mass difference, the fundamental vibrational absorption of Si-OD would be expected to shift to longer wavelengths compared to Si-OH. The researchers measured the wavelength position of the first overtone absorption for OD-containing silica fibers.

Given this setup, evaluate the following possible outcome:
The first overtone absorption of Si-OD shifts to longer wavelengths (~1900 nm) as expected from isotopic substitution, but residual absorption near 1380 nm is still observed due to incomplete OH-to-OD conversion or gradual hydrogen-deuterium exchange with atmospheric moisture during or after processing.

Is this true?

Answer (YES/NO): NO